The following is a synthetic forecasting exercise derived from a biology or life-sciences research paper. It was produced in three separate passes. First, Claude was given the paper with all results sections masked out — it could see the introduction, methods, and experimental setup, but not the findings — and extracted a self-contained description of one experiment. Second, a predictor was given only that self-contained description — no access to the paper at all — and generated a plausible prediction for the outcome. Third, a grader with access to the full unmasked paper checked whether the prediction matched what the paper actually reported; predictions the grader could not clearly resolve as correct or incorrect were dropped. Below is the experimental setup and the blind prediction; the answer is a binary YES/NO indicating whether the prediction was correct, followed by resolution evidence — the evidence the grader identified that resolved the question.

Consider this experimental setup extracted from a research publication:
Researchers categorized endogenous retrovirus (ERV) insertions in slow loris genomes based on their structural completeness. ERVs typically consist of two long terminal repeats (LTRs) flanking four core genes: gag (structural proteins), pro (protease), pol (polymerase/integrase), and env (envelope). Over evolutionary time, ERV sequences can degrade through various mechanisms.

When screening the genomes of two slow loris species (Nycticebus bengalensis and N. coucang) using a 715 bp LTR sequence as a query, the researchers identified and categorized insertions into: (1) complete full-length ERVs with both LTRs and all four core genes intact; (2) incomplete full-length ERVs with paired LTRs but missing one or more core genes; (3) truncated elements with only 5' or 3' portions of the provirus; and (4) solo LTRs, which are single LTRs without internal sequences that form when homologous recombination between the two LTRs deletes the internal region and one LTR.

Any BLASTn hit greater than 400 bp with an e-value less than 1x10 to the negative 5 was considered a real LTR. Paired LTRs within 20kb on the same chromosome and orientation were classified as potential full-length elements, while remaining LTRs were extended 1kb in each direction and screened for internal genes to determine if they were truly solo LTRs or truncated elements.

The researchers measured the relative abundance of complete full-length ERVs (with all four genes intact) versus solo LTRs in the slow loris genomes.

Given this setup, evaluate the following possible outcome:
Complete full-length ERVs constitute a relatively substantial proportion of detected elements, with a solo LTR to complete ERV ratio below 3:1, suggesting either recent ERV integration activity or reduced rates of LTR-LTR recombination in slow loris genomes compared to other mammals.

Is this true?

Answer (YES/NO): NO